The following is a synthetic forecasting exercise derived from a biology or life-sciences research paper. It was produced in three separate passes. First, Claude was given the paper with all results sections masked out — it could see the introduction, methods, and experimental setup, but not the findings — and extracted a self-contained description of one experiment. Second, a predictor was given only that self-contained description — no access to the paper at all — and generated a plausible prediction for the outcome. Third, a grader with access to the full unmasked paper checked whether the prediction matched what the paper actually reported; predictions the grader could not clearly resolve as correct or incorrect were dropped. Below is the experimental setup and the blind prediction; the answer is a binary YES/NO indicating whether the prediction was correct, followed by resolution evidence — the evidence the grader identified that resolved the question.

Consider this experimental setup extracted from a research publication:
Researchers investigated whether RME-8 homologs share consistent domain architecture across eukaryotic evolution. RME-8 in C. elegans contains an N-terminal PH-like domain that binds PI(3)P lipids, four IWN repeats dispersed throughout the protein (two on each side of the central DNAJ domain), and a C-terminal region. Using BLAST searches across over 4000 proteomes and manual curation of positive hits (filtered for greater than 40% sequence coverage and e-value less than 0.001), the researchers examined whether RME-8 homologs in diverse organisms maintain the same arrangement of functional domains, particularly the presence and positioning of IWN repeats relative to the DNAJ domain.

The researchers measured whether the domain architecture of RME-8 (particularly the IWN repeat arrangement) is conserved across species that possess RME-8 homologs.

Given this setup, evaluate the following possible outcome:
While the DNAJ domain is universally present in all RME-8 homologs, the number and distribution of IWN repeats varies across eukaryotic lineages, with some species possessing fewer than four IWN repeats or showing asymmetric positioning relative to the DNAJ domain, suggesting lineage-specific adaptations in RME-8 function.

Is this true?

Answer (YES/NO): YES